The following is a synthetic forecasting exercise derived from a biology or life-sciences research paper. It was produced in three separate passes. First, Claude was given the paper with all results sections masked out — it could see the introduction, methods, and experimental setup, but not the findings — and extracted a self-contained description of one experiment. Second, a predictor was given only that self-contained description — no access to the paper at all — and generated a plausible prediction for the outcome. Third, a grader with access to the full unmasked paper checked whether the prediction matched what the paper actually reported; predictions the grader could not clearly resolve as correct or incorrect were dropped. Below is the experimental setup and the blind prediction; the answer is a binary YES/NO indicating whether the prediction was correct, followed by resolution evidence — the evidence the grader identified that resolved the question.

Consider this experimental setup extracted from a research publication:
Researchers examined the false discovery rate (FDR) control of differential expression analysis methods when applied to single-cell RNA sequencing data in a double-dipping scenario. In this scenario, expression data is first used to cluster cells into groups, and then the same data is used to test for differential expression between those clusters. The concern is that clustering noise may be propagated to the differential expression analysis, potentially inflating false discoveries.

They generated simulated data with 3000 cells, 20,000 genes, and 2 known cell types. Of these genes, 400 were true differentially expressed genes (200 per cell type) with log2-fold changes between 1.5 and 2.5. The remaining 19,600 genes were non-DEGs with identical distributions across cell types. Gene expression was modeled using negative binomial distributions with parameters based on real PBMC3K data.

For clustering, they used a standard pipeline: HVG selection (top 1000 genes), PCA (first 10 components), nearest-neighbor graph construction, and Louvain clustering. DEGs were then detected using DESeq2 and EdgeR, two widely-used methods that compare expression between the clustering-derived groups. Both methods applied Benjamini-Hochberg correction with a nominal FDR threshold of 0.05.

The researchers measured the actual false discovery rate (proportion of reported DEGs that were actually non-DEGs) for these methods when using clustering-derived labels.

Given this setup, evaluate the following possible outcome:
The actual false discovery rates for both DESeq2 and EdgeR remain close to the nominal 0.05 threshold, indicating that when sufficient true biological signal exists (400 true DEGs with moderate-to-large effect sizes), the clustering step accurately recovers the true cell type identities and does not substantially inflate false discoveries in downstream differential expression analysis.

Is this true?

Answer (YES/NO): NO